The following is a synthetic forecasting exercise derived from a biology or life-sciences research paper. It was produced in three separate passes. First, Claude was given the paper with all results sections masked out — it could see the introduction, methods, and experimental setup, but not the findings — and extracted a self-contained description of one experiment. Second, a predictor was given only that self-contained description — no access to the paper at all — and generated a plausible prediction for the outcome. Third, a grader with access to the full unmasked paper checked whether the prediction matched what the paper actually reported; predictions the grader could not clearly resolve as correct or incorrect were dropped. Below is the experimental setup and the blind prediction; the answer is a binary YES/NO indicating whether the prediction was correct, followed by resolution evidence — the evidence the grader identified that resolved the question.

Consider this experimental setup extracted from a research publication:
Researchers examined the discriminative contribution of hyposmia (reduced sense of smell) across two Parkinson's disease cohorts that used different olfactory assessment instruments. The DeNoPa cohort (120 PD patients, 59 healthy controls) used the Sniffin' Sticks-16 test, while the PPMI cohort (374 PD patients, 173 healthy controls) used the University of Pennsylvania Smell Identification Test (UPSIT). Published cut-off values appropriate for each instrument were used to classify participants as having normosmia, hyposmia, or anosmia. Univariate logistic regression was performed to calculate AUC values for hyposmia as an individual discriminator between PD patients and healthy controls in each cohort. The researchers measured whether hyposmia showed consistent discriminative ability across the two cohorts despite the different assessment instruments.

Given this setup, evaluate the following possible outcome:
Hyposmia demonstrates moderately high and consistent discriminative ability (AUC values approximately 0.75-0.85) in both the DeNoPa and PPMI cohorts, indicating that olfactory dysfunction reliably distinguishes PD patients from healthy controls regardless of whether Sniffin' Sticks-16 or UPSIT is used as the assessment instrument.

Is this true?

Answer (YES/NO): YES